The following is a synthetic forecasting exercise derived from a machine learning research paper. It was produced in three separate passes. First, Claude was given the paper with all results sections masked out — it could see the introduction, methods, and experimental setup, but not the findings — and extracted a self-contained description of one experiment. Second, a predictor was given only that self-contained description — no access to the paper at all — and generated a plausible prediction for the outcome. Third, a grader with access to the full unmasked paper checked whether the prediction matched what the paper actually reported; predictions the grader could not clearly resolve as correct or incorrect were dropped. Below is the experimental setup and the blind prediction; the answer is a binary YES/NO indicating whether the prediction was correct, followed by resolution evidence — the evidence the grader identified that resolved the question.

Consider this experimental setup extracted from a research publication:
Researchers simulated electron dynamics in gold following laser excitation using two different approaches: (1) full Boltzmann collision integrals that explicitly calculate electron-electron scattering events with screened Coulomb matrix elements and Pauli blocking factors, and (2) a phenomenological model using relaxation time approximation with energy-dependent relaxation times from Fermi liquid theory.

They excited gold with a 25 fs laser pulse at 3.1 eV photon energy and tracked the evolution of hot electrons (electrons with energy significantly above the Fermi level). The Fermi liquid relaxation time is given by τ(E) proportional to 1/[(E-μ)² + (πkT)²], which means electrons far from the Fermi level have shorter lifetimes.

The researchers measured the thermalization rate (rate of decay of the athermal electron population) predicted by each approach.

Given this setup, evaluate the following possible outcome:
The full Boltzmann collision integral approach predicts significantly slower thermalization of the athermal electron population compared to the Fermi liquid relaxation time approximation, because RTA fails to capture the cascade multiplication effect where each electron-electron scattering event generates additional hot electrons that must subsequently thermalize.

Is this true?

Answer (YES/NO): NO